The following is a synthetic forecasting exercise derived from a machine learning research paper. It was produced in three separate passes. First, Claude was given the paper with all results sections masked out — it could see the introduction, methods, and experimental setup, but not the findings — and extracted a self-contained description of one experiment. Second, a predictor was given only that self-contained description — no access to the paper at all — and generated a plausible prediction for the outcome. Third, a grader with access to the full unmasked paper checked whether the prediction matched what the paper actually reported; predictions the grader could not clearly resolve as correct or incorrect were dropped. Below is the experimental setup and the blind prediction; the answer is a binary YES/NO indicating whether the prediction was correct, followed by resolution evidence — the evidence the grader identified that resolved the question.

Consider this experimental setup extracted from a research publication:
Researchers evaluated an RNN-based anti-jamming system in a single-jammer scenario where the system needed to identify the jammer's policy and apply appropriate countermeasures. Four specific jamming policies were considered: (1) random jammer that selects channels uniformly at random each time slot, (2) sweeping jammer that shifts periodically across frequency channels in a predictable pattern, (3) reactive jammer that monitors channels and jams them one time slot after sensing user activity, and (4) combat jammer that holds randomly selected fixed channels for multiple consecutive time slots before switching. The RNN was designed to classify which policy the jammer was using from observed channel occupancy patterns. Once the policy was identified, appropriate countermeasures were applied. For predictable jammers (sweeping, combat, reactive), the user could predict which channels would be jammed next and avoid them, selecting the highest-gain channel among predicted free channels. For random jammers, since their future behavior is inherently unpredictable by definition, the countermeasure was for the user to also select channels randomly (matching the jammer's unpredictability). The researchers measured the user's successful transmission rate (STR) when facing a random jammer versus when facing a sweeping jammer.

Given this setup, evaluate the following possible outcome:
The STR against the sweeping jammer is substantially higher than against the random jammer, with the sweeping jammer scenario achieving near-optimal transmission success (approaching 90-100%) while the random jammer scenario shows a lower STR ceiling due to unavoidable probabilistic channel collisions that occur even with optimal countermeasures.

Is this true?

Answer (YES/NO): YES